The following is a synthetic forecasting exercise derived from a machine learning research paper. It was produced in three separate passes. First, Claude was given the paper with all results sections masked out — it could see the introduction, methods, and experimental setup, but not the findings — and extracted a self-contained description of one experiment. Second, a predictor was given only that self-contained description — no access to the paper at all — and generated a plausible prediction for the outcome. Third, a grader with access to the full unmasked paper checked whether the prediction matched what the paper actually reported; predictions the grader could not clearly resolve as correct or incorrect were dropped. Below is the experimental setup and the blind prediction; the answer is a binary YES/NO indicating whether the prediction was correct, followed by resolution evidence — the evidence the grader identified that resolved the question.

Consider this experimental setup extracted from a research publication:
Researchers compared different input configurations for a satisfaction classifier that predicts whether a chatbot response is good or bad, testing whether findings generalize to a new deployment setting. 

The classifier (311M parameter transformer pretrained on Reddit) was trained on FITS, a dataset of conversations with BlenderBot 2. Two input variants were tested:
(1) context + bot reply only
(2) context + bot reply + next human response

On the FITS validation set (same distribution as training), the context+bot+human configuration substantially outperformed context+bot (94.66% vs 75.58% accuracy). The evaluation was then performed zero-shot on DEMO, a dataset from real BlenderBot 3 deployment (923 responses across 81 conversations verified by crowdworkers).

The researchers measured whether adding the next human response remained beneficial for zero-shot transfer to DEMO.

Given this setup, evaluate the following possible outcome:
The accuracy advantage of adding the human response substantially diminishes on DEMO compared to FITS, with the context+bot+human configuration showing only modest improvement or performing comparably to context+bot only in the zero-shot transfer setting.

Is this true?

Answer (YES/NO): YES